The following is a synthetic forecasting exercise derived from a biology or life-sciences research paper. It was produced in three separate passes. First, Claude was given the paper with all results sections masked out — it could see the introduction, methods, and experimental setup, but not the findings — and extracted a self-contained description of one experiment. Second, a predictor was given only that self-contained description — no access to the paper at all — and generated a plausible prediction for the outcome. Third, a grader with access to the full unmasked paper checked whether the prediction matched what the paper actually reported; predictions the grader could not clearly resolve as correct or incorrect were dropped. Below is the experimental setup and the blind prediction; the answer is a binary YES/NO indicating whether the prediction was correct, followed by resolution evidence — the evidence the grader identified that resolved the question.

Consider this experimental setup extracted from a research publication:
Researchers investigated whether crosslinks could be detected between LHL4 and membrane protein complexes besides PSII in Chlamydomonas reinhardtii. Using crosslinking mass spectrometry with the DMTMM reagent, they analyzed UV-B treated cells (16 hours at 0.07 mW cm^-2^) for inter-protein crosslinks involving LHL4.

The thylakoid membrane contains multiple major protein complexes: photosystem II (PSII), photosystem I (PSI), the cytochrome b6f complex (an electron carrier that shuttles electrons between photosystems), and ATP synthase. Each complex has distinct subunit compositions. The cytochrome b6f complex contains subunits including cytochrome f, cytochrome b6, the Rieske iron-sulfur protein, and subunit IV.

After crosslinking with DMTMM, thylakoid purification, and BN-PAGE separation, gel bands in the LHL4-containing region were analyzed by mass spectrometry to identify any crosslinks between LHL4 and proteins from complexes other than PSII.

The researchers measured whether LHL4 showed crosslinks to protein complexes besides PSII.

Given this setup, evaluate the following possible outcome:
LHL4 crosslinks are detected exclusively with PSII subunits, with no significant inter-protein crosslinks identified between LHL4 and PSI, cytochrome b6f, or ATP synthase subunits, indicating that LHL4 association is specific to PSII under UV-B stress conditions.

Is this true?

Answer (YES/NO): YES